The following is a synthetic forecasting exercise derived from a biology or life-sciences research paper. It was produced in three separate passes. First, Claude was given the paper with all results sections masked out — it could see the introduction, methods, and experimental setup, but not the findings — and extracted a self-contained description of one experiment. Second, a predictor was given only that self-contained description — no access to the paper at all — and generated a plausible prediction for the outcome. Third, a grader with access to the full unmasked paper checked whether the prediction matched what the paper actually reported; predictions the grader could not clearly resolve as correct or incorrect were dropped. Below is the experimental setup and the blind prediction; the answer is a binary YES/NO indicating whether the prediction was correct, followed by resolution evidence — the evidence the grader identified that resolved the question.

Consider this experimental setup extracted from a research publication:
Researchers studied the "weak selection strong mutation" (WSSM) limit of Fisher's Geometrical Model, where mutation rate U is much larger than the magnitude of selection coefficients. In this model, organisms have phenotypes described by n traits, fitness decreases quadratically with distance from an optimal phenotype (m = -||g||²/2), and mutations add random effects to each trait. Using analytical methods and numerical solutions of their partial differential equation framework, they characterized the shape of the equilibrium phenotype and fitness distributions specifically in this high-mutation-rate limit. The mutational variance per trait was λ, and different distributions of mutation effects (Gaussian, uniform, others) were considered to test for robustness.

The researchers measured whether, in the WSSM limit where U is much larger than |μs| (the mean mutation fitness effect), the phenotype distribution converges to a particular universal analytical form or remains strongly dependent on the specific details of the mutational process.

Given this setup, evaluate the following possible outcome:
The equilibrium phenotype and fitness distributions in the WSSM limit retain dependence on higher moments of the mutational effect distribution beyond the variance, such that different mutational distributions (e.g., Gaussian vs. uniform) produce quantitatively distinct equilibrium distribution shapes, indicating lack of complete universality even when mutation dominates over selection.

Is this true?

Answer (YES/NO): NO